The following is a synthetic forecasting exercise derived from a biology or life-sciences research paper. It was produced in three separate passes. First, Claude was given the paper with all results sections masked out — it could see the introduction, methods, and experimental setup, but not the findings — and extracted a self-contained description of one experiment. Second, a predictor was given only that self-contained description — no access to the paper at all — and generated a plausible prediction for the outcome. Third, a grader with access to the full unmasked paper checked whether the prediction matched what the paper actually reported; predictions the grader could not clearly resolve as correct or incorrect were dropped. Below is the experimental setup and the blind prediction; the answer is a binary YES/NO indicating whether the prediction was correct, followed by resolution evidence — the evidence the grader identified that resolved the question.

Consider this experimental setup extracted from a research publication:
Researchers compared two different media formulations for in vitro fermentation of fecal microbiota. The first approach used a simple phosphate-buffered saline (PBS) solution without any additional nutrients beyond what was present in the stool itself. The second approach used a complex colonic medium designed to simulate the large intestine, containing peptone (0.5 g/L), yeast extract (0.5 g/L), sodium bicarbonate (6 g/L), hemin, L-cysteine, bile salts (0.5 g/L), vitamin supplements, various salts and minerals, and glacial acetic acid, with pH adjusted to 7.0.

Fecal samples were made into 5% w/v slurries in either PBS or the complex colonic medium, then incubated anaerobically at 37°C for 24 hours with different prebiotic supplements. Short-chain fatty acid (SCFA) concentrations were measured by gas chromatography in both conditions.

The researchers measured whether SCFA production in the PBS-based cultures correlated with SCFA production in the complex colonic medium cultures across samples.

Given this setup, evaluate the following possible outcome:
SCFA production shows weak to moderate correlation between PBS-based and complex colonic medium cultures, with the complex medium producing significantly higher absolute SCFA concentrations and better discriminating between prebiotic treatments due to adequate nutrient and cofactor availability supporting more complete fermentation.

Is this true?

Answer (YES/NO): NO